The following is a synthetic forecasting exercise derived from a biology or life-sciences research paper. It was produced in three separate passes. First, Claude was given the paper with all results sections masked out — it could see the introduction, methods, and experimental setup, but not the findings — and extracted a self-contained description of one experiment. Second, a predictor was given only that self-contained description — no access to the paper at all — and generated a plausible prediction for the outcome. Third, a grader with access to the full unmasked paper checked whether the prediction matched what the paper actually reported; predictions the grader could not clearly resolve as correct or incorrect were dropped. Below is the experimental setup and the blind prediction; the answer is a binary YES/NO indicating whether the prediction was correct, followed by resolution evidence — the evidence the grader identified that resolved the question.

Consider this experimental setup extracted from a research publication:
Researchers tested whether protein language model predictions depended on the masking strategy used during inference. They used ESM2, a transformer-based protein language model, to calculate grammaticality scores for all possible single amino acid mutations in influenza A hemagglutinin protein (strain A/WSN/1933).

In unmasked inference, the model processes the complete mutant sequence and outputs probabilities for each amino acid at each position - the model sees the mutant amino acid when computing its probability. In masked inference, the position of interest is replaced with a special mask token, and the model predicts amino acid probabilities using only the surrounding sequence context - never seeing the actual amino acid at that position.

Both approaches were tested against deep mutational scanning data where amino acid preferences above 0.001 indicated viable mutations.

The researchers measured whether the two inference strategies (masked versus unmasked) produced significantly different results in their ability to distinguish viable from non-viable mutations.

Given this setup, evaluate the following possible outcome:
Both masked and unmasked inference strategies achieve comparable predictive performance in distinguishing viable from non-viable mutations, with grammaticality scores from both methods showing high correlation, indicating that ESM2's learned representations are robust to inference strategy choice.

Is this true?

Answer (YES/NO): NO